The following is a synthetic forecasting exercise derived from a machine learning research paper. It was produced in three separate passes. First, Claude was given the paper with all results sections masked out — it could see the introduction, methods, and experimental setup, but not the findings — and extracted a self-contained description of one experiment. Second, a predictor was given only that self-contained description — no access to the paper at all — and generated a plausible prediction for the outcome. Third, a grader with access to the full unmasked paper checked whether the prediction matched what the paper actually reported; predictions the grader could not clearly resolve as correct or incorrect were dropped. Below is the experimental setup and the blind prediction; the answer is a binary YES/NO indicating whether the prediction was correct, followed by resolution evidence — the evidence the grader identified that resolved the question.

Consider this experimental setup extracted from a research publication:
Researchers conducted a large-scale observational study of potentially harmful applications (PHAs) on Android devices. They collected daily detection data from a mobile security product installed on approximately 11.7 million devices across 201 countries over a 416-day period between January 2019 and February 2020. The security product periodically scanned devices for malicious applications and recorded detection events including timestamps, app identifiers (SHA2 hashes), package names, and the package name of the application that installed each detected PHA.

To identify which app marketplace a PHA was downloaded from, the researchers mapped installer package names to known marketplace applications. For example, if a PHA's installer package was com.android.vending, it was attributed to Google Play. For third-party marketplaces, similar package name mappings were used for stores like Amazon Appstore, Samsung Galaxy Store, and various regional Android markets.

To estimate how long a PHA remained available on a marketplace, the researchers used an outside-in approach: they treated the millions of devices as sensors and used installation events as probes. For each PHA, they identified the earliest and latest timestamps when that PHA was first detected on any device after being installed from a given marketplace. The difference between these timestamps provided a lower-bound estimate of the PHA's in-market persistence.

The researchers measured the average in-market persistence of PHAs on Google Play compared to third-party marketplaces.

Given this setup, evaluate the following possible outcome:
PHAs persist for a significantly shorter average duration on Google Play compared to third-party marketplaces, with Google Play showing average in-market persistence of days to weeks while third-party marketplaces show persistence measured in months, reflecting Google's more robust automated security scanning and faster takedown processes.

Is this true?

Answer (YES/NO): NO